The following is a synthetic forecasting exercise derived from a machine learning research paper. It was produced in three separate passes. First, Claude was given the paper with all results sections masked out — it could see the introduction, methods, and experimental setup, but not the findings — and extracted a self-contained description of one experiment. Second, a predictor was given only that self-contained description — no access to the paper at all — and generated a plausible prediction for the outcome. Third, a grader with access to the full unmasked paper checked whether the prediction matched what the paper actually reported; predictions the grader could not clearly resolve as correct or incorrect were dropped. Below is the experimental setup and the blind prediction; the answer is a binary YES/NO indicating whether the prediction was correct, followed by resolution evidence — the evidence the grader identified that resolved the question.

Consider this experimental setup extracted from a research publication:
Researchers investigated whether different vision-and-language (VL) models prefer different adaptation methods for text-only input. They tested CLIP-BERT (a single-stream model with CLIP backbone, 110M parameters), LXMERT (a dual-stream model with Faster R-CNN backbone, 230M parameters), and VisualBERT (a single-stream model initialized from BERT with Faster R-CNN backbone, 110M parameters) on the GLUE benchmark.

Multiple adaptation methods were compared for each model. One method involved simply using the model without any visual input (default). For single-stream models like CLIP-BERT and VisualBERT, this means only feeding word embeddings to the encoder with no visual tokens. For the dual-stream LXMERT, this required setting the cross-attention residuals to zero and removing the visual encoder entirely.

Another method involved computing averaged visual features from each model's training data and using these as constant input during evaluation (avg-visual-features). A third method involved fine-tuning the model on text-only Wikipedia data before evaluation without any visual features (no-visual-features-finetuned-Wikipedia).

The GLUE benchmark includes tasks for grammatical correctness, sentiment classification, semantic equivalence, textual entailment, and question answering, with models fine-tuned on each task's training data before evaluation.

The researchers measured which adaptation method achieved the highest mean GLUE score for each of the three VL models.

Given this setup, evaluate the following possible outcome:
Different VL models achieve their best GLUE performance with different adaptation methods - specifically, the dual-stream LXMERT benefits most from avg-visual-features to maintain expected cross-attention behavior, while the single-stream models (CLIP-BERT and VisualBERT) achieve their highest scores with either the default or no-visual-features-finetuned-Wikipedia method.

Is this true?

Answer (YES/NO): NO